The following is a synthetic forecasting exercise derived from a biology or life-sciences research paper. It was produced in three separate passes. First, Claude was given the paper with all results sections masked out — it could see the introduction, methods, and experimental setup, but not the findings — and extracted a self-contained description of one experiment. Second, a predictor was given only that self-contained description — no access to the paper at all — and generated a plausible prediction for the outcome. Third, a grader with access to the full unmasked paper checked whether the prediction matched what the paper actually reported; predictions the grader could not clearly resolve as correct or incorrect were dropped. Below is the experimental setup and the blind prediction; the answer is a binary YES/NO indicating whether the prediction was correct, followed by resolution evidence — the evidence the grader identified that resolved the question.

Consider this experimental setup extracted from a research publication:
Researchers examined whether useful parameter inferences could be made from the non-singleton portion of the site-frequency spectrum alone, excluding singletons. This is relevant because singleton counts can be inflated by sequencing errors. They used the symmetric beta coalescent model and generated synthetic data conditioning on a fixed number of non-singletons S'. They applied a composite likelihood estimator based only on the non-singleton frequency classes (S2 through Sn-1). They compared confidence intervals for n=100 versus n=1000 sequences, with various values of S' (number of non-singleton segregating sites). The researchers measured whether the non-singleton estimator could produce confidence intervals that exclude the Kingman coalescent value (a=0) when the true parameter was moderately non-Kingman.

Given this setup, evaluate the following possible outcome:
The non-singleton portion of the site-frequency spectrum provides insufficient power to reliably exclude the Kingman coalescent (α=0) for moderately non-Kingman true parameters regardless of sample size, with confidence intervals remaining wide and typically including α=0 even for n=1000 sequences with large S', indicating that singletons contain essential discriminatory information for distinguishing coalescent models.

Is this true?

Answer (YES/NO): NO